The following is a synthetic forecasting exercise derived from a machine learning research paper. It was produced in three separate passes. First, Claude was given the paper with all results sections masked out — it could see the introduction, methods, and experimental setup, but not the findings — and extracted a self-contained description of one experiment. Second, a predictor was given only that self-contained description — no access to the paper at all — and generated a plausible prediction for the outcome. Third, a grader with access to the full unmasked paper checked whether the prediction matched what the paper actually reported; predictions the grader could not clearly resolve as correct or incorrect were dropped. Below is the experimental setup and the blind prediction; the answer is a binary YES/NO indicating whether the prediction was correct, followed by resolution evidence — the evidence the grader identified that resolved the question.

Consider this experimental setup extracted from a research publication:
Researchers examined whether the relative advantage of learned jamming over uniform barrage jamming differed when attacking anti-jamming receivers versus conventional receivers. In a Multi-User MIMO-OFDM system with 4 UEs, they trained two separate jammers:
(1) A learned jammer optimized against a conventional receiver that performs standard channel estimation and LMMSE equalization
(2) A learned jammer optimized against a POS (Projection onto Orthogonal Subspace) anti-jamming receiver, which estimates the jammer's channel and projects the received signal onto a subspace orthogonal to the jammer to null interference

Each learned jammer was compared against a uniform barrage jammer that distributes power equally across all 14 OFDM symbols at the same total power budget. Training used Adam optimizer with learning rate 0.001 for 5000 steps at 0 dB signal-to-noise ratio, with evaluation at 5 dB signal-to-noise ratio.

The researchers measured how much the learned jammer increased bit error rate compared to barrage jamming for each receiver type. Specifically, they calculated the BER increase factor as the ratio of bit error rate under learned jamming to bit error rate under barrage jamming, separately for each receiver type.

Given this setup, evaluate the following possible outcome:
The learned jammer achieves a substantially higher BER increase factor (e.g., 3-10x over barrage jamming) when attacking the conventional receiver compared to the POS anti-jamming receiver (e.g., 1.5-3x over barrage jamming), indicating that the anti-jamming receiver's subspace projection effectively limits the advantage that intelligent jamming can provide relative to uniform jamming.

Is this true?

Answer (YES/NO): NO